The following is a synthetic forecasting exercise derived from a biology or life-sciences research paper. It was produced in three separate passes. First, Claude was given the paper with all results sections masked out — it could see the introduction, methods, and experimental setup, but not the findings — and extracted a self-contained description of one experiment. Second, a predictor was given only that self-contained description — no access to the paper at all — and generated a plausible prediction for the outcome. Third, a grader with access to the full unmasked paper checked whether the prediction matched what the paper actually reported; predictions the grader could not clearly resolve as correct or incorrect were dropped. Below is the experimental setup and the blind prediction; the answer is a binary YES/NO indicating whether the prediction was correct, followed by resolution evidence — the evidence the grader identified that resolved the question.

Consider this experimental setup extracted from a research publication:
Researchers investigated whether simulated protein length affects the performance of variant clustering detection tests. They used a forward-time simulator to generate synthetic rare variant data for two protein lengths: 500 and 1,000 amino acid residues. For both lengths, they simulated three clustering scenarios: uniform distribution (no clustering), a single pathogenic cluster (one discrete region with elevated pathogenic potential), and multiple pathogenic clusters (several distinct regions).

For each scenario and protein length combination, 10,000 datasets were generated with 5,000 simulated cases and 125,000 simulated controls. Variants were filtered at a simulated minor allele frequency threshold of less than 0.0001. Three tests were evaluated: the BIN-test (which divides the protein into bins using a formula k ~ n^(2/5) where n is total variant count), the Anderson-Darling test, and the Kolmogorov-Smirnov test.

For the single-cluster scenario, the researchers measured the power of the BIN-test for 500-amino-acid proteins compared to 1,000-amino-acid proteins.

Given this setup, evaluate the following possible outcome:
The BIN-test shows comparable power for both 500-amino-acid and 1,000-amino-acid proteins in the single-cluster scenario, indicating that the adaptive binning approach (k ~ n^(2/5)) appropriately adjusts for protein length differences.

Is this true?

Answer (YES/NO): NO